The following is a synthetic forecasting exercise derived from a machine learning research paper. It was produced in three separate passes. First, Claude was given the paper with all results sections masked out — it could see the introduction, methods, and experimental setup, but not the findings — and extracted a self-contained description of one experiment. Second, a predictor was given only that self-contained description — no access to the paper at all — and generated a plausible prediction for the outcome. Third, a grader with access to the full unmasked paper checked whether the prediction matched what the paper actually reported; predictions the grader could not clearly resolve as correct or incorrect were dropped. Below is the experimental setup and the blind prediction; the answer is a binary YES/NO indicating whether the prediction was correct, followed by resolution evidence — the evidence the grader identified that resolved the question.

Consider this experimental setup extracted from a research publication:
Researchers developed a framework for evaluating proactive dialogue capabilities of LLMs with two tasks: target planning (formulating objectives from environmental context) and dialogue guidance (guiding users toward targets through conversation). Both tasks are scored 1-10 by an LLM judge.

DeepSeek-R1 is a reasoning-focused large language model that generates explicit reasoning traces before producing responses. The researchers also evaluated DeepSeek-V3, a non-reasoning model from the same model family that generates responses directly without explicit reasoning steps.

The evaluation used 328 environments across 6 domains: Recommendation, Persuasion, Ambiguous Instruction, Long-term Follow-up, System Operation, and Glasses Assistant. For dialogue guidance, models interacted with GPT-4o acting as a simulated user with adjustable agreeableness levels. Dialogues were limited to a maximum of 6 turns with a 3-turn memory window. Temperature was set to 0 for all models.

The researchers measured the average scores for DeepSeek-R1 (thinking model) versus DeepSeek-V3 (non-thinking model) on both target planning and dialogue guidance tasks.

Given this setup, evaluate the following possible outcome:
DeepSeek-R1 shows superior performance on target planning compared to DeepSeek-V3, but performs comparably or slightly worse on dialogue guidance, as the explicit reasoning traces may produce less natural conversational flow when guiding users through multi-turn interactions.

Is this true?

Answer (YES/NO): YES